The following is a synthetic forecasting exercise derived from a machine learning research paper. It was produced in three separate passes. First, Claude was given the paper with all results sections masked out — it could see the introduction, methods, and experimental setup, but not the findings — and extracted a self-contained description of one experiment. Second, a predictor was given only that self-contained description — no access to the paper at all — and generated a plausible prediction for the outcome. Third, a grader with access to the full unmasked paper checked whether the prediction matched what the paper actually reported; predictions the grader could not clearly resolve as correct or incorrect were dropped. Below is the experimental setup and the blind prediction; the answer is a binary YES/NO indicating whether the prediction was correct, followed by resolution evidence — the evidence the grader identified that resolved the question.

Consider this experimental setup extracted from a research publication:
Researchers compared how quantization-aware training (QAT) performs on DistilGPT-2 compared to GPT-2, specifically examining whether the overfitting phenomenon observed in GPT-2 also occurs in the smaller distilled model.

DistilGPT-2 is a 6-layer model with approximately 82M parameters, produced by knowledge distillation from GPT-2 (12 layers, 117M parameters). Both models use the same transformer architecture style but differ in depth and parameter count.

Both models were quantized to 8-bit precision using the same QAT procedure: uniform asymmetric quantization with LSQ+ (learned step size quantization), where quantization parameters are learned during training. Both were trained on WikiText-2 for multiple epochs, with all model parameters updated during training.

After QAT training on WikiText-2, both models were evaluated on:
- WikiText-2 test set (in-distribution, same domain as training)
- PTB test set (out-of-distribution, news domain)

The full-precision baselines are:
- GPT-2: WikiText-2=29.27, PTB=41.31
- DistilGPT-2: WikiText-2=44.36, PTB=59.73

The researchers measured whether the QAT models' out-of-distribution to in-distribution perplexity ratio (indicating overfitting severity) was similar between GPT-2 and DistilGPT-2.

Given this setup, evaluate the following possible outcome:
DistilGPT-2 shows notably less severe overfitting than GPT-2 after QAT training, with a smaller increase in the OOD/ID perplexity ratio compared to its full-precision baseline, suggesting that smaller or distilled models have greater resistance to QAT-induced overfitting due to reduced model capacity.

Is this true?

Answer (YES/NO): NO